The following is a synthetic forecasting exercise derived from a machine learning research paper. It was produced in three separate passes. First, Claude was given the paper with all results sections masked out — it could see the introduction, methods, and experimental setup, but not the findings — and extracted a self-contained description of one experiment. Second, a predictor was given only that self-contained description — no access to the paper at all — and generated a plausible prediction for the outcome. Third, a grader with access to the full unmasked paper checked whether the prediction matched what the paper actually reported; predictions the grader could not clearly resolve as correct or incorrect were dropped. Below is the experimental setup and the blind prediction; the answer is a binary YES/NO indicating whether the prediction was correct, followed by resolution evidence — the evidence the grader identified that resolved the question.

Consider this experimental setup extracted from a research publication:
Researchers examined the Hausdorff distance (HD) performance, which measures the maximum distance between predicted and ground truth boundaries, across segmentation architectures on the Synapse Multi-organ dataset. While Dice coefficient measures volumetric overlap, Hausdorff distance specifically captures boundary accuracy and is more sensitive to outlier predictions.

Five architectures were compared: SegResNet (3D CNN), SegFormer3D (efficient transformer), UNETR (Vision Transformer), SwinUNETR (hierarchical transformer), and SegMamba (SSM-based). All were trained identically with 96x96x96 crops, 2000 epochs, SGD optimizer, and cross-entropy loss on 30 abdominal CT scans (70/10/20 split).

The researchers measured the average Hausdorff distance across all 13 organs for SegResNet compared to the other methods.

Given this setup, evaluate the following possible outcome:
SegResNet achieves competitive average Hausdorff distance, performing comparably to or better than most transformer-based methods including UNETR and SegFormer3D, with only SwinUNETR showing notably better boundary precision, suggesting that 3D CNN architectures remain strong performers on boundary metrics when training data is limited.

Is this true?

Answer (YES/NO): NO